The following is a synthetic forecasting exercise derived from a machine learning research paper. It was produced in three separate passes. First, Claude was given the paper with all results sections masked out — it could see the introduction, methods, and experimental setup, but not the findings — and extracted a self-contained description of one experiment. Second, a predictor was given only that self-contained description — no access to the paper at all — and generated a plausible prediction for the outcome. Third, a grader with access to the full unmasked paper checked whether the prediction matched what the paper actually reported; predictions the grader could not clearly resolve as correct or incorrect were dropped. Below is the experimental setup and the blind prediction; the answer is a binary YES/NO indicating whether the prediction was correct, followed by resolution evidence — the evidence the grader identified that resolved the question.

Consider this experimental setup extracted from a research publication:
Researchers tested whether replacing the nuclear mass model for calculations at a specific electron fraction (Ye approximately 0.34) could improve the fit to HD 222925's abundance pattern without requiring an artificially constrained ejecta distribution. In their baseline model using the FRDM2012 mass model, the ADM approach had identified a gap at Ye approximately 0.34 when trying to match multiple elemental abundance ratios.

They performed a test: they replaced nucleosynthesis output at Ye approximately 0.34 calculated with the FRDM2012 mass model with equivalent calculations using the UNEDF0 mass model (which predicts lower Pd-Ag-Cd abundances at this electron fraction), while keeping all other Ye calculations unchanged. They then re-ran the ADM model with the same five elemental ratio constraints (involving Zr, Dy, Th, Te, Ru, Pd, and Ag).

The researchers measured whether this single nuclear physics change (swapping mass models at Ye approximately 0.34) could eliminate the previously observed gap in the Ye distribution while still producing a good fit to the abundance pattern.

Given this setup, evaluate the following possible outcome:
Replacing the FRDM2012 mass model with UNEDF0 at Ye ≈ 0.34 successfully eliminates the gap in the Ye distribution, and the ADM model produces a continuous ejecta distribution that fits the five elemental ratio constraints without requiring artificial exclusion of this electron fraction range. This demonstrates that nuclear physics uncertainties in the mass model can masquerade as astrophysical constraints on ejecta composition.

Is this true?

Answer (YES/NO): NO